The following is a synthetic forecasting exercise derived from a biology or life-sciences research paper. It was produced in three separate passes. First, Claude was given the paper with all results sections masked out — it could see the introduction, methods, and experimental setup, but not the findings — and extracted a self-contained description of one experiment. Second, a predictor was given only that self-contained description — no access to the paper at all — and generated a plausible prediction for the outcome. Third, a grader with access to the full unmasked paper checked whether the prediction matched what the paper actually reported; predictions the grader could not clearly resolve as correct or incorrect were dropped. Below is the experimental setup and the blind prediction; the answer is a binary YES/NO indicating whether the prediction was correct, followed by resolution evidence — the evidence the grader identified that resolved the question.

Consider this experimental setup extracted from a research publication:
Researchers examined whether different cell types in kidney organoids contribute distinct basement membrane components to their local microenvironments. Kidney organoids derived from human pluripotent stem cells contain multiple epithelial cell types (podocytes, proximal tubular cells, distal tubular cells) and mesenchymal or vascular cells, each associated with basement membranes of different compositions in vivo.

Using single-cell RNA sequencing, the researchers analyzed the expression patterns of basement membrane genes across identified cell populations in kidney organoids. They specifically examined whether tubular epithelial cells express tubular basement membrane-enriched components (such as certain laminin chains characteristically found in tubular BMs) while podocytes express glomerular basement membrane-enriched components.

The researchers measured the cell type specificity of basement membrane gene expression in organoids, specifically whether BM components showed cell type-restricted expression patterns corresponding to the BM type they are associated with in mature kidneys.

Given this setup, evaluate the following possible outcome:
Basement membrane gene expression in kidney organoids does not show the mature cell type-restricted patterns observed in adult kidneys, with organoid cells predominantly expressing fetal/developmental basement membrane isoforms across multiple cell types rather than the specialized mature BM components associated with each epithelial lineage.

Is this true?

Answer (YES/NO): NO